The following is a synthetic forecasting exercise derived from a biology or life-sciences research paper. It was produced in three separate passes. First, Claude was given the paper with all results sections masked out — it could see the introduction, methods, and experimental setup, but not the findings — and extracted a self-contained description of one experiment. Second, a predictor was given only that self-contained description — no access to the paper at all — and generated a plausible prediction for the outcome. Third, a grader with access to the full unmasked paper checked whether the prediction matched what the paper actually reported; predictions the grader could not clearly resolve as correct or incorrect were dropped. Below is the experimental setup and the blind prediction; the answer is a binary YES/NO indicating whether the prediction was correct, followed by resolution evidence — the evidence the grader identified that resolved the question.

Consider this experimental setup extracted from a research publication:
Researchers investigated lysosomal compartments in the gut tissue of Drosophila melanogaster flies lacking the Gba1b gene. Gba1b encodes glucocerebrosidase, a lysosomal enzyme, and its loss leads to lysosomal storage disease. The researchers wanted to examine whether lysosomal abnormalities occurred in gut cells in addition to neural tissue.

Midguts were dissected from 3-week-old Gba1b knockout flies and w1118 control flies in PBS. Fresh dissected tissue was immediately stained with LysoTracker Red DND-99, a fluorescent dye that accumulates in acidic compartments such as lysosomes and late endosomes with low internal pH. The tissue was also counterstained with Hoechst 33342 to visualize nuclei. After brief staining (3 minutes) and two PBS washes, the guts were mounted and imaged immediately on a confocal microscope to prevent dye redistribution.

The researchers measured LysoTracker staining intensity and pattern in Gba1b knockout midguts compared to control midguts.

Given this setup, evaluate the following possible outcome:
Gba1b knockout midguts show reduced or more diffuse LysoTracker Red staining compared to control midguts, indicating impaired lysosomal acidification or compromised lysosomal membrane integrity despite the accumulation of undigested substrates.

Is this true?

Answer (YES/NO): NO